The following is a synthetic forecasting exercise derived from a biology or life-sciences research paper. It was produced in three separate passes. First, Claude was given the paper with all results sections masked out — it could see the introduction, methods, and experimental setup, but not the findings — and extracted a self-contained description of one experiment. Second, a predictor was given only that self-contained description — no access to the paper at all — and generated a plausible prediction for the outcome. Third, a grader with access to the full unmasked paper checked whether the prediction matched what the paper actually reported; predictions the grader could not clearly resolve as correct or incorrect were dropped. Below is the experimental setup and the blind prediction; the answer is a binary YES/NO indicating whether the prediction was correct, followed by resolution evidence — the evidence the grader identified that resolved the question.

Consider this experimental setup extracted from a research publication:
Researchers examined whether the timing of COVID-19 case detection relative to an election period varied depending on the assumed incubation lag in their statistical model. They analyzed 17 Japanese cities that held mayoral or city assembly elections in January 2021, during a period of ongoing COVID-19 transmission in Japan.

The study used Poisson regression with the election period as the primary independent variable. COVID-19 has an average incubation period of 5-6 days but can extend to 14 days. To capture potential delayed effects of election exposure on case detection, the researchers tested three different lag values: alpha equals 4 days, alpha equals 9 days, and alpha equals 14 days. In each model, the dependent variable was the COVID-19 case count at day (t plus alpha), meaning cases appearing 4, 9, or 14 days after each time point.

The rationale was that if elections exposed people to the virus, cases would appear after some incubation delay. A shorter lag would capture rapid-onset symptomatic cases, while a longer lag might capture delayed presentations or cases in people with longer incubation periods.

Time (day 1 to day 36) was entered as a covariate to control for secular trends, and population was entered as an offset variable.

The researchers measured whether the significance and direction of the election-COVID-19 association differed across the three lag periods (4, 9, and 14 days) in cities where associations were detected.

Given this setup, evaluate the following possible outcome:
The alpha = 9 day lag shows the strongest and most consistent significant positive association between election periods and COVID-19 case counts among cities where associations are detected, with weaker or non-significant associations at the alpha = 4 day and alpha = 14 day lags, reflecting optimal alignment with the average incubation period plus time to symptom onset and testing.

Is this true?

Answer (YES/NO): NO